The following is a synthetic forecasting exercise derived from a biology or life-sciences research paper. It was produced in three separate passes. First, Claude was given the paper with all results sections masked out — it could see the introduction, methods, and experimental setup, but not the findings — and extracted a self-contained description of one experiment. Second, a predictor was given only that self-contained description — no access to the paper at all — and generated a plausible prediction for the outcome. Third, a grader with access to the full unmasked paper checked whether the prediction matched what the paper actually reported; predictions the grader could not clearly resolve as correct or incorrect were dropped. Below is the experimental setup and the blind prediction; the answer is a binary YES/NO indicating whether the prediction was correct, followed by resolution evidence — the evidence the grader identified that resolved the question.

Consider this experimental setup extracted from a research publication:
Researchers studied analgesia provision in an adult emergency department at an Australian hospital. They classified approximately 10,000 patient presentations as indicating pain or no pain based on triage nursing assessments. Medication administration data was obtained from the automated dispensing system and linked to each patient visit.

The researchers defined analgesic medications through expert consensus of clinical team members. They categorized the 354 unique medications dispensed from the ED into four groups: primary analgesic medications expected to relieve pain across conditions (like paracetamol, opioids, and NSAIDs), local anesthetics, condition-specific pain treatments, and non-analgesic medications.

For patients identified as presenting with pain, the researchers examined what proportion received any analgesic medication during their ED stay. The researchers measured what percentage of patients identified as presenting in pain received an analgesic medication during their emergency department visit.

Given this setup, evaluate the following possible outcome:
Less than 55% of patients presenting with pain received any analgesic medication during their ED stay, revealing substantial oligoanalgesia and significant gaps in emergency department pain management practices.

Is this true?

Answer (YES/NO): YES